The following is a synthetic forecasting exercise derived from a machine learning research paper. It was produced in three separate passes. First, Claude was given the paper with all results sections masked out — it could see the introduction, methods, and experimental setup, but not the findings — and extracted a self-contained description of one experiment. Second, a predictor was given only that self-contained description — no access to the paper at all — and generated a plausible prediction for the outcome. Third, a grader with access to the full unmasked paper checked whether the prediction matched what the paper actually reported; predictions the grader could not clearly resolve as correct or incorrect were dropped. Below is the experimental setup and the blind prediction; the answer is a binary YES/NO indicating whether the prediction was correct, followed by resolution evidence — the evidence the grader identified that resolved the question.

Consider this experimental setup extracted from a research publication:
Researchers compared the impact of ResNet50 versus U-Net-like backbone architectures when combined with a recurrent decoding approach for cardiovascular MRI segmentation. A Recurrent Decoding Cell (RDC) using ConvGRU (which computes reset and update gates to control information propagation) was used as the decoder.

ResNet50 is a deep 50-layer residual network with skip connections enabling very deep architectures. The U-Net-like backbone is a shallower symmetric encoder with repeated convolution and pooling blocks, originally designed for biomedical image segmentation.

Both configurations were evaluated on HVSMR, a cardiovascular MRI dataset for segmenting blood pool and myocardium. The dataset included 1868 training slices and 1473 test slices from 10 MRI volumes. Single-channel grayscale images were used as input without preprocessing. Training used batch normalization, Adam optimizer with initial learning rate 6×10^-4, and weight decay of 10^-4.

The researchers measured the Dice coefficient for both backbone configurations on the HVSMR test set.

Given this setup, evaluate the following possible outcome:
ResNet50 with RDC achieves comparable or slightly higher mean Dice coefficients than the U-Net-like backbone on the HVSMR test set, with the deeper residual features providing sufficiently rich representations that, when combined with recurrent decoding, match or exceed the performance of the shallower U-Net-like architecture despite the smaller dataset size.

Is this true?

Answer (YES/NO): NO